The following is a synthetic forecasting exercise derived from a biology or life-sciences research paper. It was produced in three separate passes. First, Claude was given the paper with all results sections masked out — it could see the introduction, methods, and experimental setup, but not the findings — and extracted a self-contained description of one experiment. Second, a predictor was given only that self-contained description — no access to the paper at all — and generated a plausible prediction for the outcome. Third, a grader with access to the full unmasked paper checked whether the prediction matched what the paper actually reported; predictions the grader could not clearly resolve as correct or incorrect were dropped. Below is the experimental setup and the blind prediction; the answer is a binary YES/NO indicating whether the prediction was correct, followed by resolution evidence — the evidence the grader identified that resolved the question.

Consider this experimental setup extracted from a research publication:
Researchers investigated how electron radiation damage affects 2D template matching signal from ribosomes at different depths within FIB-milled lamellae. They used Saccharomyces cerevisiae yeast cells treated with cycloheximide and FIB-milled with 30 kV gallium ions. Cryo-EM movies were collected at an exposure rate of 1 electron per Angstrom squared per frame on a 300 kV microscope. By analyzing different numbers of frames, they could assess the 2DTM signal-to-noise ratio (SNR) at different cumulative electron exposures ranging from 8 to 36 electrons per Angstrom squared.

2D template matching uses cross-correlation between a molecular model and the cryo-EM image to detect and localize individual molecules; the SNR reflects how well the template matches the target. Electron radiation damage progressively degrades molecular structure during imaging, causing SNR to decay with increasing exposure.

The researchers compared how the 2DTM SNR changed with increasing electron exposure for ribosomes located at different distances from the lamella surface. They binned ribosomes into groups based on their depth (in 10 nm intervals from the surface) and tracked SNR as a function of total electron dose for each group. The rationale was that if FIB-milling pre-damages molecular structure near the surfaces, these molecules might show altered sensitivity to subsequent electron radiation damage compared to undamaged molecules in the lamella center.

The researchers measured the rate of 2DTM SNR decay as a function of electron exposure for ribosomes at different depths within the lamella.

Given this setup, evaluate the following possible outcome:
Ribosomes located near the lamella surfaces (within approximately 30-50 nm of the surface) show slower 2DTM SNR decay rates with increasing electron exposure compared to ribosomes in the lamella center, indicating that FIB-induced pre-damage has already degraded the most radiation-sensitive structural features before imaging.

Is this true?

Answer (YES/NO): NO